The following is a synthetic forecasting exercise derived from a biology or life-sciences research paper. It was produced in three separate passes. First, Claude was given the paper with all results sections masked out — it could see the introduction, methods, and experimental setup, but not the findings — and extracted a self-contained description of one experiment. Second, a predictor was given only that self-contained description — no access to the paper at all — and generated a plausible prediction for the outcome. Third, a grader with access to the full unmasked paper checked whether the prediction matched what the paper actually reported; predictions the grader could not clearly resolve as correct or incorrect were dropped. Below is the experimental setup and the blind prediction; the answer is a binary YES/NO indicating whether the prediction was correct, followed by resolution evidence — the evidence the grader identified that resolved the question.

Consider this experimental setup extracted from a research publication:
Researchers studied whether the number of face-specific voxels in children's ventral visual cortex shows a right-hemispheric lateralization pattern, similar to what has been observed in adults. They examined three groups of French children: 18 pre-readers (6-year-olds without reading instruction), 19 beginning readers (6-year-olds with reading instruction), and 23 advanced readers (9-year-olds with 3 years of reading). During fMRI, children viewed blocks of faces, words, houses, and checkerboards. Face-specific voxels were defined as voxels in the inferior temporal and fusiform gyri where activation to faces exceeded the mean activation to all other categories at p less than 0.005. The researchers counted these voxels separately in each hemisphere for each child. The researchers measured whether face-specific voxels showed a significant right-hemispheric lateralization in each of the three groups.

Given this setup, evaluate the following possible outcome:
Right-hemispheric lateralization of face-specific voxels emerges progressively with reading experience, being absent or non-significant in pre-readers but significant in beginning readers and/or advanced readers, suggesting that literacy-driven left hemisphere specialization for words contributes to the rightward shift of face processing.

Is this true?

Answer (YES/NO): NO